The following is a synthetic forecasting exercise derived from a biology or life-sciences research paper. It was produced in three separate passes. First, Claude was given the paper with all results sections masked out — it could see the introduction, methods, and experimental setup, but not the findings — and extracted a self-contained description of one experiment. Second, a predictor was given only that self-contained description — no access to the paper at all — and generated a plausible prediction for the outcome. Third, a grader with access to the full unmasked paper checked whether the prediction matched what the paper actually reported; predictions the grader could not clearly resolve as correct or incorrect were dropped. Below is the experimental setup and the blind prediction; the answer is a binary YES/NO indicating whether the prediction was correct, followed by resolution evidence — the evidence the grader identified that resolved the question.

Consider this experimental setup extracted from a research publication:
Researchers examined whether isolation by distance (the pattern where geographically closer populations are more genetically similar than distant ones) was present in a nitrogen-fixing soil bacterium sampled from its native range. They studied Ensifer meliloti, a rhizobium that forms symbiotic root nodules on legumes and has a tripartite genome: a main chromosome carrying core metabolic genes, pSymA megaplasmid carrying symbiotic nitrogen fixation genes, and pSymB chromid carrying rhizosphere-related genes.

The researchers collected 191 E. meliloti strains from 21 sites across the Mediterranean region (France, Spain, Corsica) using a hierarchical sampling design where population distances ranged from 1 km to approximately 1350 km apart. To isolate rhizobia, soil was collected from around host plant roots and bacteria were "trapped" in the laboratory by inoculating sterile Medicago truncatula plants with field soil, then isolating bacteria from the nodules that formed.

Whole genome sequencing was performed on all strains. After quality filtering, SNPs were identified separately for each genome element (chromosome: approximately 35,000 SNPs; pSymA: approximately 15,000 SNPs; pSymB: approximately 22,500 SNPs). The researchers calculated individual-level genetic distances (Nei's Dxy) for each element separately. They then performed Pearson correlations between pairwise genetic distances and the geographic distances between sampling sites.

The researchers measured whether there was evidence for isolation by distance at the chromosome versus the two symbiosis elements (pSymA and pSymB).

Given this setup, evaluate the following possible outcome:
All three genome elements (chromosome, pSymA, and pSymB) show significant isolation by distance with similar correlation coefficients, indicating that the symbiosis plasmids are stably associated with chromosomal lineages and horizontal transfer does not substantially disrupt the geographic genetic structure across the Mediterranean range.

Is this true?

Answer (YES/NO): NO